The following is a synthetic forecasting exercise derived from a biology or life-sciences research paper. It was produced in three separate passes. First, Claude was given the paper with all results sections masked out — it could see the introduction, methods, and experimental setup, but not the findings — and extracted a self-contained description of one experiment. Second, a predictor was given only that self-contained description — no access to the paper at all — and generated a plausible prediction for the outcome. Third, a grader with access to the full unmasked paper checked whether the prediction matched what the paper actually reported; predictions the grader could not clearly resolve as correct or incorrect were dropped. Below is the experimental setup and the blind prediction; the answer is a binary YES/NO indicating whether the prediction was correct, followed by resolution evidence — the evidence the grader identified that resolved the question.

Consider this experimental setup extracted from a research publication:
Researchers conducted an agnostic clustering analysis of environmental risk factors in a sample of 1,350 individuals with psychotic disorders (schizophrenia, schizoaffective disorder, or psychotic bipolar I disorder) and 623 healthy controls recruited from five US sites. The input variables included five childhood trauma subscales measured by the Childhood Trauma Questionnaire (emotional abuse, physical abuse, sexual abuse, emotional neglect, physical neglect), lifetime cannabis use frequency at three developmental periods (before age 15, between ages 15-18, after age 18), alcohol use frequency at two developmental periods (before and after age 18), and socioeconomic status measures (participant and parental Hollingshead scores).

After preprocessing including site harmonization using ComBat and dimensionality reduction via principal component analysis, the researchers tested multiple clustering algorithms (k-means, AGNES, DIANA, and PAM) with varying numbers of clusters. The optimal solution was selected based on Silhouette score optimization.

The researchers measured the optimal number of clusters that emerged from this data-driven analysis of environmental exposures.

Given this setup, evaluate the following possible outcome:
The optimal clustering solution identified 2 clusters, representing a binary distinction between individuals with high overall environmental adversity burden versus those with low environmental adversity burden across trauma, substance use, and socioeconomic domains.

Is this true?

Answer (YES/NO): NO